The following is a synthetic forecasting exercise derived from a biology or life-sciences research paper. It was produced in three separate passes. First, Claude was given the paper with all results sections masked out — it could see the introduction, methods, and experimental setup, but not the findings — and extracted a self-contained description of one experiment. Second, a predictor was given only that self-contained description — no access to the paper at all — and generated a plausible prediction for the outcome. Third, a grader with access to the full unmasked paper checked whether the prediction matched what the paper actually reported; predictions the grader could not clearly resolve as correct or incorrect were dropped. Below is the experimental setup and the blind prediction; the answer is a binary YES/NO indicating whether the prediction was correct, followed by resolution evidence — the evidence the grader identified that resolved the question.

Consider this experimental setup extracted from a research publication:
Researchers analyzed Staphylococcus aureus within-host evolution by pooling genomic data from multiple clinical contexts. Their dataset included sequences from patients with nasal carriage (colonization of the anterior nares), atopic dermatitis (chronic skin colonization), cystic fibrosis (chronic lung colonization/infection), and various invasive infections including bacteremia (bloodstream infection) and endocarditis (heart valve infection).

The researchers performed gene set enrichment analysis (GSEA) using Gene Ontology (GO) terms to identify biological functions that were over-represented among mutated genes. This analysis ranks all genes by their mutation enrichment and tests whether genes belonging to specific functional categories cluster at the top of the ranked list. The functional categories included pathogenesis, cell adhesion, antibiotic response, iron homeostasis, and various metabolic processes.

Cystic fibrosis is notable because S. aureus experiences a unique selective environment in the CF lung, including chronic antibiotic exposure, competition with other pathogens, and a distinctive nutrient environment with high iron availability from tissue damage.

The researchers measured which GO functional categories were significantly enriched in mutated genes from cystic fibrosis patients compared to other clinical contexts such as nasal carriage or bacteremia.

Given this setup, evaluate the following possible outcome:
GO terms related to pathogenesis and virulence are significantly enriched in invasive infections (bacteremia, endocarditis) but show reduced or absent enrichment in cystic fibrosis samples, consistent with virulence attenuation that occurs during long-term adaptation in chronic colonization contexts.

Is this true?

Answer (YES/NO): YES